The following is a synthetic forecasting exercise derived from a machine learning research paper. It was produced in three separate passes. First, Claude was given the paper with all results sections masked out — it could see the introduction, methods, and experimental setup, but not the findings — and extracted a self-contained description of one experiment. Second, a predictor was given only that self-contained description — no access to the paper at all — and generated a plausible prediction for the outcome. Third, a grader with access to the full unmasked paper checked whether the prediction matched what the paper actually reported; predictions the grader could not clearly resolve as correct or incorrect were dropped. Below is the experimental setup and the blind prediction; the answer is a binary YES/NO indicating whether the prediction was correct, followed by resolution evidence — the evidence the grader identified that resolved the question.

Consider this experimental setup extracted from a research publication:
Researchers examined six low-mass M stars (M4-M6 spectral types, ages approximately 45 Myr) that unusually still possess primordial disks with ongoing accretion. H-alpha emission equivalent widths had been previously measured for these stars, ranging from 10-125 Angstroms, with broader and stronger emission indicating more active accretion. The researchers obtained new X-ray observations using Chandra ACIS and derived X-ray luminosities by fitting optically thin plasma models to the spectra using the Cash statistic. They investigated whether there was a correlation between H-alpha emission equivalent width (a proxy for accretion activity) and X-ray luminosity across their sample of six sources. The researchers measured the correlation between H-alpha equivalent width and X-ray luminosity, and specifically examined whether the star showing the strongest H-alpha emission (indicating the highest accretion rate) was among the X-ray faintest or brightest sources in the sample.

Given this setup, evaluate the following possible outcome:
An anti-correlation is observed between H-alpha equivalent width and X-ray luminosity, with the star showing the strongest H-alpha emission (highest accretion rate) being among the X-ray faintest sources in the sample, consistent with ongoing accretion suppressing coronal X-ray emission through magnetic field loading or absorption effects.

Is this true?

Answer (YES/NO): NO